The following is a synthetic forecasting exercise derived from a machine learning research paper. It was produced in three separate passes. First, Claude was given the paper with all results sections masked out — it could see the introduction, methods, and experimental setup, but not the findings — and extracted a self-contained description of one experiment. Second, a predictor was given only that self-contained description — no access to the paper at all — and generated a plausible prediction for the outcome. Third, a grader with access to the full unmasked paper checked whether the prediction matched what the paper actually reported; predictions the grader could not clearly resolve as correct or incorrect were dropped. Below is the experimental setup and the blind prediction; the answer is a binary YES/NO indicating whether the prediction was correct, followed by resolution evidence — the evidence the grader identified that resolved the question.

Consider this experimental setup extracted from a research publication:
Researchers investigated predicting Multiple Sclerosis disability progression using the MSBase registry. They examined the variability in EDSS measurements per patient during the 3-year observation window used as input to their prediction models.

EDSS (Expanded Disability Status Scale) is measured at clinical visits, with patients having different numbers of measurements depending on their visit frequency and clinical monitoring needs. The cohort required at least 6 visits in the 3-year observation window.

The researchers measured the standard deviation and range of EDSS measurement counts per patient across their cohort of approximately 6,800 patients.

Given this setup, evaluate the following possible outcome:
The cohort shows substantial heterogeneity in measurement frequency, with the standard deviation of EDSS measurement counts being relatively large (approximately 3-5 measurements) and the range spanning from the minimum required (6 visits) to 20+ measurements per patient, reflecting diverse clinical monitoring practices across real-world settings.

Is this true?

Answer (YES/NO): YES